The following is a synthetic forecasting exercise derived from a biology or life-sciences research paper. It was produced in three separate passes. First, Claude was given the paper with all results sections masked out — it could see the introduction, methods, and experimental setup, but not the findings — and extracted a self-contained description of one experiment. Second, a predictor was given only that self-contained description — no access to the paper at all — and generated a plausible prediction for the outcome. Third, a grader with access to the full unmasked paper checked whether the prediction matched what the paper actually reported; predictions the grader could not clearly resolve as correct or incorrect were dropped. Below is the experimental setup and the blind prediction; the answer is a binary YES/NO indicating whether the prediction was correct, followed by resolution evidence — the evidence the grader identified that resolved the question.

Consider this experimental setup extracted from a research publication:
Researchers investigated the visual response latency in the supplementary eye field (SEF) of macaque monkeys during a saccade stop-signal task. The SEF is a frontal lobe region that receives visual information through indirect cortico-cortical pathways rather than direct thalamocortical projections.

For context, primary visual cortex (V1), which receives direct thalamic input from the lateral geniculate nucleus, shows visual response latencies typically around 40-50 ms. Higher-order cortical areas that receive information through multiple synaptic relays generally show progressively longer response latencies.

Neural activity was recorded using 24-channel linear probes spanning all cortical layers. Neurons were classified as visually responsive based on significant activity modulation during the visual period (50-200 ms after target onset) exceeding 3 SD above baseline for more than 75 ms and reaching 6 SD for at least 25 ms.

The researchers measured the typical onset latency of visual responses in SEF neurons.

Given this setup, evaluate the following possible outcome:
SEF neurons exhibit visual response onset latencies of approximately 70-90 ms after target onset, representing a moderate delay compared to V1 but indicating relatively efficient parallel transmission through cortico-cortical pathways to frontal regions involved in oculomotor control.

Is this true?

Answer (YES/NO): NO